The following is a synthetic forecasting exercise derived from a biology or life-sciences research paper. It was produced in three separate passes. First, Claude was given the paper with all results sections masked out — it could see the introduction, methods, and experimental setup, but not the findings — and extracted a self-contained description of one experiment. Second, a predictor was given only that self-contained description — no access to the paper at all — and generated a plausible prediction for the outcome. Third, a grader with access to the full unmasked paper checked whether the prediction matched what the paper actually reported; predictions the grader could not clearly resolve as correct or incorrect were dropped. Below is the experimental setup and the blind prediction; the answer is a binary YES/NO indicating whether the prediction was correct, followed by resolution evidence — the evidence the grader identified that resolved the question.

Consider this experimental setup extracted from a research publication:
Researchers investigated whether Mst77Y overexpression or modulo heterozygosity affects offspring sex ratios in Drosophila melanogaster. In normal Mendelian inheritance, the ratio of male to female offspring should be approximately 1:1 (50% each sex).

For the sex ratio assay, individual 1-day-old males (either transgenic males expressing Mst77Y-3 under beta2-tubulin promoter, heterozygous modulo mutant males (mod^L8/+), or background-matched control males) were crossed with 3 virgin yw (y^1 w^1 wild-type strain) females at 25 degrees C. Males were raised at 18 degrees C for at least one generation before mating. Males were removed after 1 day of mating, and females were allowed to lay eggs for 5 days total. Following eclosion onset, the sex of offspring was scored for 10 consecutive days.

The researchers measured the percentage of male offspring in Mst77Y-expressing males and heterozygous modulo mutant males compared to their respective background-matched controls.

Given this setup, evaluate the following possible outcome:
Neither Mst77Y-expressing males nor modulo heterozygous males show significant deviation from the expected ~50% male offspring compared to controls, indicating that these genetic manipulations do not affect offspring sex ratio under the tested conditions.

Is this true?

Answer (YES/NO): NO